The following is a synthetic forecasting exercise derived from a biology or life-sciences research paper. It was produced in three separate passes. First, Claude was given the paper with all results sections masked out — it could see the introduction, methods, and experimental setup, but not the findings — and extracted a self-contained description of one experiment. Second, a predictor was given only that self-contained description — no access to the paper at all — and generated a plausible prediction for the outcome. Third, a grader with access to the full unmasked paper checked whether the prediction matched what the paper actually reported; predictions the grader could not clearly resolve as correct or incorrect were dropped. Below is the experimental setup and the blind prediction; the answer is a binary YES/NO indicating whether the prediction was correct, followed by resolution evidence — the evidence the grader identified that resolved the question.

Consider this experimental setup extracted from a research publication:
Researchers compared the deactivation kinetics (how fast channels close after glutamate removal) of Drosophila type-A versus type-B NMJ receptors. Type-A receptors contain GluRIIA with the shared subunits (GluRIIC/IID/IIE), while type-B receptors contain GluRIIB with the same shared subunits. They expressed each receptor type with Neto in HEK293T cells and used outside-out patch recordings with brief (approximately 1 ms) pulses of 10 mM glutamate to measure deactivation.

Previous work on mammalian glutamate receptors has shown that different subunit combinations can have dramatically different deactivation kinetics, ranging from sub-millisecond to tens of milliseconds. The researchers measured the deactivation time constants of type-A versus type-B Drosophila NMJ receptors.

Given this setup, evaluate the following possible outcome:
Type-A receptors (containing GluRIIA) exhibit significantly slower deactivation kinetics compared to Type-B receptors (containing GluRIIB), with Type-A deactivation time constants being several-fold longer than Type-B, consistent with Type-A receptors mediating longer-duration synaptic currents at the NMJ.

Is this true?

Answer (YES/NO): NO